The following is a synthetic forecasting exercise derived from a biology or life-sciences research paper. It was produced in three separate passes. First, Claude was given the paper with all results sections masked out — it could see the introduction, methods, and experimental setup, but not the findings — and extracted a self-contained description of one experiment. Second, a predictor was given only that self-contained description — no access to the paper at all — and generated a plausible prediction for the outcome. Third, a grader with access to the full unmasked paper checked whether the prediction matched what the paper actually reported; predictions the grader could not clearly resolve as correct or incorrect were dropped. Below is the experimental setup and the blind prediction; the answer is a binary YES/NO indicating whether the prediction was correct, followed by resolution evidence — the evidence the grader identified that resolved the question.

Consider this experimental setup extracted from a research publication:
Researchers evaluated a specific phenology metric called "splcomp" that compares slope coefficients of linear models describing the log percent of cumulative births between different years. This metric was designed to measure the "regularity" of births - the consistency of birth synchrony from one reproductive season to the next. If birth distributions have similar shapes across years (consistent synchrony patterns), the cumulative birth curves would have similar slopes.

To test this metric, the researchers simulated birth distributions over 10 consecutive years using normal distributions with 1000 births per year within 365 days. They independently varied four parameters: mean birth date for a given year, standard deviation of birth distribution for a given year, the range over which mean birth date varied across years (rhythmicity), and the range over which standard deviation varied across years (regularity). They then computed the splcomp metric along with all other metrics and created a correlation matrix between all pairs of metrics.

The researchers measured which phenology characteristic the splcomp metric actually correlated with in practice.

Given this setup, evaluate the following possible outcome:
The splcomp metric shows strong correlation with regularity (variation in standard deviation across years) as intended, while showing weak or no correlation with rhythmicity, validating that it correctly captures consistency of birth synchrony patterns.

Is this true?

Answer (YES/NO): NO